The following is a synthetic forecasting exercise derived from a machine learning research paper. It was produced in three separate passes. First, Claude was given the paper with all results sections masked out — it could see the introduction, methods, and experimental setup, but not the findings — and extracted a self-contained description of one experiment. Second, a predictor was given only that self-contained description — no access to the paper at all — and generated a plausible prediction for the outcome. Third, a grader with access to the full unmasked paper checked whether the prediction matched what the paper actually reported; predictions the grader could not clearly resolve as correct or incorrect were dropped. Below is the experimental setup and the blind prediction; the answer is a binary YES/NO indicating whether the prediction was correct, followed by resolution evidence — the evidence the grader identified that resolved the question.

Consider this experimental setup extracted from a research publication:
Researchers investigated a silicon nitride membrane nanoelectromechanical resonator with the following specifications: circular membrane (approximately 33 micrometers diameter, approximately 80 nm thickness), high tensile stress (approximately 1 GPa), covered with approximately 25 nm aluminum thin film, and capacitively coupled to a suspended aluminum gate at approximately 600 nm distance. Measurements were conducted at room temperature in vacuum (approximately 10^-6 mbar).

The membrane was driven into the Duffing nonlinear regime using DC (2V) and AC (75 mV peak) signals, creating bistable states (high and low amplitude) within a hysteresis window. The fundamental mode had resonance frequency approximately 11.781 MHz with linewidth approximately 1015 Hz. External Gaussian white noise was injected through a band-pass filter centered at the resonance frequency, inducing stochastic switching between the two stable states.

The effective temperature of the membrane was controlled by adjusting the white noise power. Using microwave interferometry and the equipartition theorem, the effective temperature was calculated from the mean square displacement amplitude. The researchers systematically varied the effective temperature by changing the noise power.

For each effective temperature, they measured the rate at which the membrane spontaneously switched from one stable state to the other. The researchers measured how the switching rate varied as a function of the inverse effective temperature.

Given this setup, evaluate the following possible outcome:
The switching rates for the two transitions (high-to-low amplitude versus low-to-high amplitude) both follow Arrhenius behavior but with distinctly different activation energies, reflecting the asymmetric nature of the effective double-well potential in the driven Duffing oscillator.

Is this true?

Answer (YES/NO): NO